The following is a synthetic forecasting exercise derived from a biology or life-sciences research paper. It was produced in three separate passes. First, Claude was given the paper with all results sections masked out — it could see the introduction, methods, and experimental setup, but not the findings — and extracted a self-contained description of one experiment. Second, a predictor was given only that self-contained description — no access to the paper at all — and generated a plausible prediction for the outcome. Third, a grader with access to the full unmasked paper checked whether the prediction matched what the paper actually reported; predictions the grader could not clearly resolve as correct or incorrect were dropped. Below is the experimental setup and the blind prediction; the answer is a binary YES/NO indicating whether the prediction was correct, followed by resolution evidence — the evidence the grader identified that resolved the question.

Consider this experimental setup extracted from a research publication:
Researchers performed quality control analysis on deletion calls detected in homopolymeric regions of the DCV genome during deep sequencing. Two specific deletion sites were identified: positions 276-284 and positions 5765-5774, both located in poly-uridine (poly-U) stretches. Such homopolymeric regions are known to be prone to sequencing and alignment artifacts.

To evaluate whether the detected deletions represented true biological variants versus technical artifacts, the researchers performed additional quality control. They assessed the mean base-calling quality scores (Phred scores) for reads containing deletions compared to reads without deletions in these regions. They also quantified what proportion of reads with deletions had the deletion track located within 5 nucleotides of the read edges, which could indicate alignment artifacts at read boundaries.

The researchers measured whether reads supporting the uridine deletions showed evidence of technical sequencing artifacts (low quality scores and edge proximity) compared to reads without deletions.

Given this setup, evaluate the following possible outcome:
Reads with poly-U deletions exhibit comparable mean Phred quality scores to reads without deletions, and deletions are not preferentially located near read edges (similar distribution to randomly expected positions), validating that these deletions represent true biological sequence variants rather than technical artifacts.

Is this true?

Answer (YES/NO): YES